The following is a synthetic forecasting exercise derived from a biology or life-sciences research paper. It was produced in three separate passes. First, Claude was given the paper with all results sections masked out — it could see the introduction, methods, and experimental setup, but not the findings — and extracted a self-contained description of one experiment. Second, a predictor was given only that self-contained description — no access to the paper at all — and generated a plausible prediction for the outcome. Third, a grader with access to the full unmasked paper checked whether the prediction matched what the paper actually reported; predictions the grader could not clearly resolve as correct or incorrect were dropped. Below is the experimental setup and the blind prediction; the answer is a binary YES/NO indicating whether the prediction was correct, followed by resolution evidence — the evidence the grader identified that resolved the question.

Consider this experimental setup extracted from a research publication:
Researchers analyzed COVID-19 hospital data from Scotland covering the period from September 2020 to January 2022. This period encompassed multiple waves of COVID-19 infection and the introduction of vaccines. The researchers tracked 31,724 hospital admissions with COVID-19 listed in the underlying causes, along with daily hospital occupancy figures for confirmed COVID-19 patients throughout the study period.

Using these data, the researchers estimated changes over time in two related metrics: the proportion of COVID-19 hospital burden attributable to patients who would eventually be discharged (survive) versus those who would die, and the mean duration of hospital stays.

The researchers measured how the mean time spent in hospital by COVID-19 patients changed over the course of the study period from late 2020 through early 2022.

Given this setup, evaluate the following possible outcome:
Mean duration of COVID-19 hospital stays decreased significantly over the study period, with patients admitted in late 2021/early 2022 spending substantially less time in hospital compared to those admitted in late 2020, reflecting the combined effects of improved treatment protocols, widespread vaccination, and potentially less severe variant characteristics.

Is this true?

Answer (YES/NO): YES